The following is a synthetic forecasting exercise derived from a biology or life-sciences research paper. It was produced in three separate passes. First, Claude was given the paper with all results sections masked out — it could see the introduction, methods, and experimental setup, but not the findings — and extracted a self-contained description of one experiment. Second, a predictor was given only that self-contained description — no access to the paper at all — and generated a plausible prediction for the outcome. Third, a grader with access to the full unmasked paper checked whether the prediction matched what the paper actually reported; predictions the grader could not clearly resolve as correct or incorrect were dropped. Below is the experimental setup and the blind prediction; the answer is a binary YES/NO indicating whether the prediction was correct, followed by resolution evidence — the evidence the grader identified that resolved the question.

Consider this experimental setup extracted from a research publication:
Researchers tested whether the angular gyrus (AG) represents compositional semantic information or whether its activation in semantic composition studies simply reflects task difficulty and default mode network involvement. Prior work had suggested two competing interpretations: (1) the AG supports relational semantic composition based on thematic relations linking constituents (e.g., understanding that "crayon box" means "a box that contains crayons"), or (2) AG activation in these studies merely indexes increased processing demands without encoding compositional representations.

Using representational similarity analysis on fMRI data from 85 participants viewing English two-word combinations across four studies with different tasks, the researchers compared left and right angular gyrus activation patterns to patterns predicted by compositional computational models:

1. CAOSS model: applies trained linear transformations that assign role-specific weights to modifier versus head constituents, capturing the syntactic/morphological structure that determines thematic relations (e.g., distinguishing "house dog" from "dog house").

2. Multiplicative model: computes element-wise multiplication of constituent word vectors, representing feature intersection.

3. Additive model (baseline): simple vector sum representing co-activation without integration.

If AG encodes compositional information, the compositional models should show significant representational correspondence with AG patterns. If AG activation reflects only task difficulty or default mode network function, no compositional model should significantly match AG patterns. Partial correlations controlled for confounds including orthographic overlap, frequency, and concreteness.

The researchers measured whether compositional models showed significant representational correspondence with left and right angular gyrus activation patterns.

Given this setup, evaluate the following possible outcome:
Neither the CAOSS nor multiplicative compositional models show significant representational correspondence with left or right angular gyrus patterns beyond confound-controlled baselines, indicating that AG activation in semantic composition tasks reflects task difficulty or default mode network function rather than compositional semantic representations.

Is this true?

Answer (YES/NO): YES